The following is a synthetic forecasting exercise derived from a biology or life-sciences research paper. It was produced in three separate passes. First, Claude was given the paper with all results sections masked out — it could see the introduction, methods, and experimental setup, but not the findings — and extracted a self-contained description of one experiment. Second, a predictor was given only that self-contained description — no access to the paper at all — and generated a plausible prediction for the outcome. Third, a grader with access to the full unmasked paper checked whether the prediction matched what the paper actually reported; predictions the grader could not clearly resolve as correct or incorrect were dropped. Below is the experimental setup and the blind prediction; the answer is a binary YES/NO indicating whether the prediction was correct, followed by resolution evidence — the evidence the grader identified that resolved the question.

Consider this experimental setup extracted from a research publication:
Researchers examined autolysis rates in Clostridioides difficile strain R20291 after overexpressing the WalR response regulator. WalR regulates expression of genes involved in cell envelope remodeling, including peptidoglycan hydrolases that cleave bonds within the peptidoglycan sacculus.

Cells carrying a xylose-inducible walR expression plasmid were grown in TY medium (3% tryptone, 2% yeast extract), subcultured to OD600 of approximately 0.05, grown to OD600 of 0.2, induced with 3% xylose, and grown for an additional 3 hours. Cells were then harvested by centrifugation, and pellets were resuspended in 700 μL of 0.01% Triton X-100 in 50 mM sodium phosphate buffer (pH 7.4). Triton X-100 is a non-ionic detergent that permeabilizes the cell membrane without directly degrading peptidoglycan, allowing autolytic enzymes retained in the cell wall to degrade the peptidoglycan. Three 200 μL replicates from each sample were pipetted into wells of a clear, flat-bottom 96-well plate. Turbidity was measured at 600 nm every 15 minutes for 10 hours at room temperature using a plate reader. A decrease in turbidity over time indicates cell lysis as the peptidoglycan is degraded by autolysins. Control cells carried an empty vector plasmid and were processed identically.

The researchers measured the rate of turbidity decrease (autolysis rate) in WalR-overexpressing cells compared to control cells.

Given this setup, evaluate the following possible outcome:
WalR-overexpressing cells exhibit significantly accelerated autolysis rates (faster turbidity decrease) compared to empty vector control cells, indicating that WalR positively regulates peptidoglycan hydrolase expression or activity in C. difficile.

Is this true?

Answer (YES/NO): NO